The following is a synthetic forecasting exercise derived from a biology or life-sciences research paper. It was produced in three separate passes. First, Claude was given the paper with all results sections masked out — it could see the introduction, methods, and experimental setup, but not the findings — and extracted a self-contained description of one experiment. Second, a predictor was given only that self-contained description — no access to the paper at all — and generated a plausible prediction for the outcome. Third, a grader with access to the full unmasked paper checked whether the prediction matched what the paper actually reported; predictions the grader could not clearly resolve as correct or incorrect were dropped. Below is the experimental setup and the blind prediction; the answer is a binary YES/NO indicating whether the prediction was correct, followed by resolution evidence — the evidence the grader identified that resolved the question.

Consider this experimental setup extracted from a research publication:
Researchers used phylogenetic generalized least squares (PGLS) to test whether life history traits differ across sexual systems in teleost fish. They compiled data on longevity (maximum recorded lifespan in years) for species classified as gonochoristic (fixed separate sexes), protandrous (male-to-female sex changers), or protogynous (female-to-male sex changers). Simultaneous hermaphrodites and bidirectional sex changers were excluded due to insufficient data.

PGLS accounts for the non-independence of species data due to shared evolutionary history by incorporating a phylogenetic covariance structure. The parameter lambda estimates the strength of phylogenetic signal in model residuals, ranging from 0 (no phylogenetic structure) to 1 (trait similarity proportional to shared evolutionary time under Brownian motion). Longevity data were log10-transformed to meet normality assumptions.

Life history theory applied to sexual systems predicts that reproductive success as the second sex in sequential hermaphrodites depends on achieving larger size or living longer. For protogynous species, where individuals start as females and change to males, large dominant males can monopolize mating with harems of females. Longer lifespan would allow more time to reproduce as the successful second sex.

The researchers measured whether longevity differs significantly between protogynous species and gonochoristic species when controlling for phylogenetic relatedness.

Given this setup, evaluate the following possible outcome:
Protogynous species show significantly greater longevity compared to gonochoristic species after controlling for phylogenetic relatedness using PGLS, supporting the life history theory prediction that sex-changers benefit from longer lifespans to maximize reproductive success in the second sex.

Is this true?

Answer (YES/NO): YES